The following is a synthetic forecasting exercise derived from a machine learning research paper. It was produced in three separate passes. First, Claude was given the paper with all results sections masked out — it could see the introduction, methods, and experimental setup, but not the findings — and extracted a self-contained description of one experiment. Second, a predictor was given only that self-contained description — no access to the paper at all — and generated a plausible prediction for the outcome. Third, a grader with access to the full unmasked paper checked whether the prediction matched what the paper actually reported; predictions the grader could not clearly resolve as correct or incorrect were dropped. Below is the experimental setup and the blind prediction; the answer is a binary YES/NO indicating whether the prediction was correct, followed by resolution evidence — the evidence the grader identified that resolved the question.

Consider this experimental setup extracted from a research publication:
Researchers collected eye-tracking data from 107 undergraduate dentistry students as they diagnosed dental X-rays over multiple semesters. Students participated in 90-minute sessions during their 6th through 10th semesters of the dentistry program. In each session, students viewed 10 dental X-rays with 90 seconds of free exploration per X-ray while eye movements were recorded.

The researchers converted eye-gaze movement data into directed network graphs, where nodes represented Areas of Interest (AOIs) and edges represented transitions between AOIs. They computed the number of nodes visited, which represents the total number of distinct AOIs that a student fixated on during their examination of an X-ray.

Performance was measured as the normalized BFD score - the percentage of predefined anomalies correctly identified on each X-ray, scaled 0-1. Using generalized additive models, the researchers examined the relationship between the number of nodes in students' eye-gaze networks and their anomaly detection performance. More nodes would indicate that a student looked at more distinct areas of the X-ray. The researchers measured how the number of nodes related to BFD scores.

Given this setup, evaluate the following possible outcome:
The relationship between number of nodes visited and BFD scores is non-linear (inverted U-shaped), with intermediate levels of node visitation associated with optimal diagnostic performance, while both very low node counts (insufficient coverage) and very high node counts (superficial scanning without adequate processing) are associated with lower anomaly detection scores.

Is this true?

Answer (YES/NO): NO